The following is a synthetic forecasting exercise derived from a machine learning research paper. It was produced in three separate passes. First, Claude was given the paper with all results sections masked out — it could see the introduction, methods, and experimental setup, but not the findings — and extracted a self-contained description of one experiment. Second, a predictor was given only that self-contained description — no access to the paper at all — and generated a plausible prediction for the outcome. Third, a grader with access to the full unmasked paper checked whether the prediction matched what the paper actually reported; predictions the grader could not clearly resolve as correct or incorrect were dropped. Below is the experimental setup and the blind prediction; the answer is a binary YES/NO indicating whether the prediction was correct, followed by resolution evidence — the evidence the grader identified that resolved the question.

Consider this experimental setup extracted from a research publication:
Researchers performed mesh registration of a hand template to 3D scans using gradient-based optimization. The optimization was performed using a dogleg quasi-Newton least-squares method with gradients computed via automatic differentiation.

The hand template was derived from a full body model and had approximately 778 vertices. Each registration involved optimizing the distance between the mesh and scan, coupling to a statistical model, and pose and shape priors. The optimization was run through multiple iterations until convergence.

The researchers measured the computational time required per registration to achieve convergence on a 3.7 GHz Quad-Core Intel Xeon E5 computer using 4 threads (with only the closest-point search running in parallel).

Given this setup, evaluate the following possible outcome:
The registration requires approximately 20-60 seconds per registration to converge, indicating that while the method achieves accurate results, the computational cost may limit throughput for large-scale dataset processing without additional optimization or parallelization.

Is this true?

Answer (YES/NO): YES